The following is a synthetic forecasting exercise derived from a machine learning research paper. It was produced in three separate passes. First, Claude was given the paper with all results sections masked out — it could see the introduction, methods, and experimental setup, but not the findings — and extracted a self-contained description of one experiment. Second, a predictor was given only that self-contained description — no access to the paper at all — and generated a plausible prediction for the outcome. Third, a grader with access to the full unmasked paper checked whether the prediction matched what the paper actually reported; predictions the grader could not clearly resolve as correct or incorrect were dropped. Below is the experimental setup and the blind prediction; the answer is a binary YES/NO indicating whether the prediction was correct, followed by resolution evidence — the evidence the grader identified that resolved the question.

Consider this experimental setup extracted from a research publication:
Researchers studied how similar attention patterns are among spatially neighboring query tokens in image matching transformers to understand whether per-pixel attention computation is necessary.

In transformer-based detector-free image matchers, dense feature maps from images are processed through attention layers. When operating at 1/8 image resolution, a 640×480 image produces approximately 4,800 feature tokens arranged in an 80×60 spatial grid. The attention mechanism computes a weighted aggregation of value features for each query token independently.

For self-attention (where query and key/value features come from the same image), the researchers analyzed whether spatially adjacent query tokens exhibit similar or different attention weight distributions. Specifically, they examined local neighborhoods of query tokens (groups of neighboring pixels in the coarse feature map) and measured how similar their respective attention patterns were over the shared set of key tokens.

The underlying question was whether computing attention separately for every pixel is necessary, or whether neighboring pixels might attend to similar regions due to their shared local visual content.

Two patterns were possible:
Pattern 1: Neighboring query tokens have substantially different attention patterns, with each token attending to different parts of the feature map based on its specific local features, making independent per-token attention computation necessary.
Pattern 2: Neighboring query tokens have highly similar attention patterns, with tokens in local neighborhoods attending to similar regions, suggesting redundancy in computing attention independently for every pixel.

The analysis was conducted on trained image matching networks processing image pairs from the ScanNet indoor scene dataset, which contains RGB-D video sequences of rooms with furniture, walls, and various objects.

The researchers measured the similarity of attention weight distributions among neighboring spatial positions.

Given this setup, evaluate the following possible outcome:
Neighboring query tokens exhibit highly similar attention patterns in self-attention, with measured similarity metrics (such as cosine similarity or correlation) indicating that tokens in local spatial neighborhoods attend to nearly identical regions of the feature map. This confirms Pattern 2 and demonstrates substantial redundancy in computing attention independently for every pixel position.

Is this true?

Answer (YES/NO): NO